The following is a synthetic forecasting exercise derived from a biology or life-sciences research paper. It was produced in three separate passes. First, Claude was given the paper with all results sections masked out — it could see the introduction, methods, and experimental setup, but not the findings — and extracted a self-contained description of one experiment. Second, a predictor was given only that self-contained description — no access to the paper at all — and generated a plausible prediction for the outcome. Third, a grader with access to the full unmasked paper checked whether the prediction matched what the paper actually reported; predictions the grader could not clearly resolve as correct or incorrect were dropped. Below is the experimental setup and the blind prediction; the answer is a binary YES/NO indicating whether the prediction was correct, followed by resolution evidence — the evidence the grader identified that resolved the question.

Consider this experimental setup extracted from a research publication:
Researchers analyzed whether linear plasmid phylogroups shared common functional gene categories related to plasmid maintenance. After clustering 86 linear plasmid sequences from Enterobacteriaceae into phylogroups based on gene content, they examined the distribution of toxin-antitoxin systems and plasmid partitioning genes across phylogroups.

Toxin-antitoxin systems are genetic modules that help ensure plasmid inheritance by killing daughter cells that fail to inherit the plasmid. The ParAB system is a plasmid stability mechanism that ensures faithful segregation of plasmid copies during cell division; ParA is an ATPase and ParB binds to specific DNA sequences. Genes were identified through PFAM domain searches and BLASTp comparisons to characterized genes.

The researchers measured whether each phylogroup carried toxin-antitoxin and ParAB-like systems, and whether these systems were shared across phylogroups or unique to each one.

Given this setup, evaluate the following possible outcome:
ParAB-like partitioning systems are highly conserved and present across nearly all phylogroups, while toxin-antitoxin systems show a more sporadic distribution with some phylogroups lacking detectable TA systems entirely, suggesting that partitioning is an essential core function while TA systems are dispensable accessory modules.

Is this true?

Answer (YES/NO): NO